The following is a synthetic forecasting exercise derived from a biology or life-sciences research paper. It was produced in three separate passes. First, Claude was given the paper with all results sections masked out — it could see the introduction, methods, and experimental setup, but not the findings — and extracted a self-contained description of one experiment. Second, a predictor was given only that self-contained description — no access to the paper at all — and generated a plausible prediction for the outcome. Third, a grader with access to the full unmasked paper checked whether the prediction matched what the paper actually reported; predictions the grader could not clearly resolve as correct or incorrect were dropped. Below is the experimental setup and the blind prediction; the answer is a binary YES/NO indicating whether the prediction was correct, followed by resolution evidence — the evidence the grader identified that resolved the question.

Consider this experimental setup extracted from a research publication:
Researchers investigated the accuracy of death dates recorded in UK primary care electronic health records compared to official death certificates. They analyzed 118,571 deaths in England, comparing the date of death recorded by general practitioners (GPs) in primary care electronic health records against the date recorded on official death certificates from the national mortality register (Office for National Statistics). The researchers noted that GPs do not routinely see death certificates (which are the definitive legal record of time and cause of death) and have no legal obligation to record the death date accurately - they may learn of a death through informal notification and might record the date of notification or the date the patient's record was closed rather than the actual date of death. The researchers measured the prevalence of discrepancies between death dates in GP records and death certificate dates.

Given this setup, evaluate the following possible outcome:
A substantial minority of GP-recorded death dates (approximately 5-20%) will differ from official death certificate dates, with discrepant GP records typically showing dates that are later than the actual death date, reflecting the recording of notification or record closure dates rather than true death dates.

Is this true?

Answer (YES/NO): NO